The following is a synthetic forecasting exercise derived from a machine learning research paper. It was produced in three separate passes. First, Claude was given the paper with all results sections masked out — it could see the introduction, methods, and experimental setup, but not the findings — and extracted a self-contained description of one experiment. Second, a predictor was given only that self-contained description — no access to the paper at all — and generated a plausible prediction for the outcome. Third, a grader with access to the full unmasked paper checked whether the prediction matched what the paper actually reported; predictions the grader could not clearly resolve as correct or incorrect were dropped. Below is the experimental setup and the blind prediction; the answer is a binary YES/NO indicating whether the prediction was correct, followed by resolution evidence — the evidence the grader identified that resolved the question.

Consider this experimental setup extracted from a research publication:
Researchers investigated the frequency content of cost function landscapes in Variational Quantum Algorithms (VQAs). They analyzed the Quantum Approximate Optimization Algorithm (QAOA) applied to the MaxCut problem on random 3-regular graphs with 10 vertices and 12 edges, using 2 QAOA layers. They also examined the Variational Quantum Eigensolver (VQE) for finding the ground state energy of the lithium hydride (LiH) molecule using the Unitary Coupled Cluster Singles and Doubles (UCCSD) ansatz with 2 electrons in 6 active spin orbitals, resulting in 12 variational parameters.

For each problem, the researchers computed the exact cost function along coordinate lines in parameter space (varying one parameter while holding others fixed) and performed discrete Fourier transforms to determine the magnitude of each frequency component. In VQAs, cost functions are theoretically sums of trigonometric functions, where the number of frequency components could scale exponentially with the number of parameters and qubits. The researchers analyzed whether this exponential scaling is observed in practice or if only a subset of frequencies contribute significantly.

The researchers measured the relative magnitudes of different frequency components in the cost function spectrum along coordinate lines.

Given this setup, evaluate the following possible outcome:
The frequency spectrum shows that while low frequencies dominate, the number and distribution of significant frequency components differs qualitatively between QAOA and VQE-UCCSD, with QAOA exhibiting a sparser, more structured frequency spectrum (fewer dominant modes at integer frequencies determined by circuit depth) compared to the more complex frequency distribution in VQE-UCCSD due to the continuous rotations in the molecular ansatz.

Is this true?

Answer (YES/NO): NO